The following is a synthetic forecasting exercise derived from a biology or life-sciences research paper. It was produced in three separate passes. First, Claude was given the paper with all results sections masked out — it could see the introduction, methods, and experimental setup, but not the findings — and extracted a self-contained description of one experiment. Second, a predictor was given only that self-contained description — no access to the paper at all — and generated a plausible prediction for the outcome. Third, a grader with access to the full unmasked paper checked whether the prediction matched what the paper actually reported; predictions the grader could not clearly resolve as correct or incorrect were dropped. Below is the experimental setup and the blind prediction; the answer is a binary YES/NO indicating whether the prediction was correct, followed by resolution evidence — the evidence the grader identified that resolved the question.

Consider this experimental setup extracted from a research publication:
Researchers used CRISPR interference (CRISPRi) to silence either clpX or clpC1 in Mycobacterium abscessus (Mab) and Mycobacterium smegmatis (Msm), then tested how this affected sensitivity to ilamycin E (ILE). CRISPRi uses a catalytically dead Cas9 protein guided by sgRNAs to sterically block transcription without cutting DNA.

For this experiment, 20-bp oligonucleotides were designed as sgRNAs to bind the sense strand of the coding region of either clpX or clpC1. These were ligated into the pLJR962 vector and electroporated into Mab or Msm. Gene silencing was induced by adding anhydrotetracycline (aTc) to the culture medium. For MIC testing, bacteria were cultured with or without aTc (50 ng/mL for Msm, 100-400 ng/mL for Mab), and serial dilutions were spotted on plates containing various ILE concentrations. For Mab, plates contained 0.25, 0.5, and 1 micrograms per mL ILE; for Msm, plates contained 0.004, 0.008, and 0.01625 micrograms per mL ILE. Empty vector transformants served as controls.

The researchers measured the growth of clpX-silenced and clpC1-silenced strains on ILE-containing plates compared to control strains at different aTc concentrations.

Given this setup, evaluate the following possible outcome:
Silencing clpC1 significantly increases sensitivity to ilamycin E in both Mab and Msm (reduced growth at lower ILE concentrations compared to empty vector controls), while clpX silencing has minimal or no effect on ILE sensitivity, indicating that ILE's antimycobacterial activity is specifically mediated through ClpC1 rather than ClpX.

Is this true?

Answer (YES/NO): NO